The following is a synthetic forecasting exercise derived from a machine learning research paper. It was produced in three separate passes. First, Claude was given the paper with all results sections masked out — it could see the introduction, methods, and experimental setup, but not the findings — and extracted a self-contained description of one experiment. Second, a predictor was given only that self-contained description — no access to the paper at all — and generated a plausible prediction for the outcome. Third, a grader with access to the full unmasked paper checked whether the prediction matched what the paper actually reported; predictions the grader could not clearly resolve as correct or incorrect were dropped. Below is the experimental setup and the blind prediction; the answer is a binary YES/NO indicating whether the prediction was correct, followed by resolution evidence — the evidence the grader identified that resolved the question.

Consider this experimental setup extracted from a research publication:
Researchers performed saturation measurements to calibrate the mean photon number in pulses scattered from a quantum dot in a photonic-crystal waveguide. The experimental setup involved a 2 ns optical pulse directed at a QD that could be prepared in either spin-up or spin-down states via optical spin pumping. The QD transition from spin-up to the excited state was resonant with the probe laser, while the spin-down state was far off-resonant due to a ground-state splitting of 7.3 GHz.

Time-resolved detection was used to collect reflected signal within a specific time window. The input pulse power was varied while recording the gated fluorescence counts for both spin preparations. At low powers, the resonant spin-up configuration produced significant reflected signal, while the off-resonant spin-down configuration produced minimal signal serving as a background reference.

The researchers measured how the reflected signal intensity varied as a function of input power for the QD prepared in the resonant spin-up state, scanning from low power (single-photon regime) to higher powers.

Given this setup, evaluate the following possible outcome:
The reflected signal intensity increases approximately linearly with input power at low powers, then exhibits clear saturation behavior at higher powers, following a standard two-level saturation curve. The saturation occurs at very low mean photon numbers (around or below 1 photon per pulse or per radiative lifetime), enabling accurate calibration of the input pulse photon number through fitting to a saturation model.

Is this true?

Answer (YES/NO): YES